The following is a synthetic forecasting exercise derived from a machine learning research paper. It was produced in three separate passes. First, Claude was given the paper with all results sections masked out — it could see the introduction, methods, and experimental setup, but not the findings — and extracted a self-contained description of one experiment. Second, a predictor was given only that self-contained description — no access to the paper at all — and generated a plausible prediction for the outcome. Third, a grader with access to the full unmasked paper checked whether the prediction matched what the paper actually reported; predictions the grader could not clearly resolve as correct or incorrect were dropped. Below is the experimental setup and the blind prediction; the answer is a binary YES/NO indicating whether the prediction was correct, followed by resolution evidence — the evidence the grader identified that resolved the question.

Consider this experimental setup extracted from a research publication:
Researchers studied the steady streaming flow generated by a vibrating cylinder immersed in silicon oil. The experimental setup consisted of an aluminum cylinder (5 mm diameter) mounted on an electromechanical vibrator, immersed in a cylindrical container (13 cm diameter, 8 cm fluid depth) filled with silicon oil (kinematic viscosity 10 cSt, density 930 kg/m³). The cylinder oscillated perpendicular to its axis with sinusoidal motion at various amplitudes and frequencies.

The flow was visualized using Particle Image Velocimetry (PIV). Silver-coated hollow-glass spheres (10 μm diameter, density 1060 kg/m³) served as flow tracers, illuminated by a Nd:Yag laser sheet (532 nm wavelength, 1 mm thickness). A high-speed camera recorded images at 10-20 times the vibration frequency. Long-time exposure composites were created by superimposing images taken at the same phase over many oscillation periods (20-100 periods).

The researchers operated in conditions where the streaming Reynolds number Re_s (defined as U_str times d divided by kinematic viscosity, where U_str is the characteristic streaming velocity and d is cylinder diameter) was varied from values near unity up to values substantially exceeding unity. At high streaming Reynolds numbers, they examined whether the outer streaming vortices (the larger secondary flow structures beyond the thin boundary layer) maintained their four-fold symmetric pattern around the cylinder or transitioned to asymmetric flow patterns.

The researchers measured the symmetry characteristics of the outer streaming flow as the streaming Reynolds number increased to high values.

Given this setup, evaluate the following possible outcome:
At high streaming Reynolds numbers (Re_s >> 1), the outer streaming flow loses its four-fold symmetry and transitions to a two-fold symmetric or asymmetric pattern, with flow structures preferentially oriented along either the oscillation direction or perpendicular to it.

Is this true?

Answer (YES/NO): NO